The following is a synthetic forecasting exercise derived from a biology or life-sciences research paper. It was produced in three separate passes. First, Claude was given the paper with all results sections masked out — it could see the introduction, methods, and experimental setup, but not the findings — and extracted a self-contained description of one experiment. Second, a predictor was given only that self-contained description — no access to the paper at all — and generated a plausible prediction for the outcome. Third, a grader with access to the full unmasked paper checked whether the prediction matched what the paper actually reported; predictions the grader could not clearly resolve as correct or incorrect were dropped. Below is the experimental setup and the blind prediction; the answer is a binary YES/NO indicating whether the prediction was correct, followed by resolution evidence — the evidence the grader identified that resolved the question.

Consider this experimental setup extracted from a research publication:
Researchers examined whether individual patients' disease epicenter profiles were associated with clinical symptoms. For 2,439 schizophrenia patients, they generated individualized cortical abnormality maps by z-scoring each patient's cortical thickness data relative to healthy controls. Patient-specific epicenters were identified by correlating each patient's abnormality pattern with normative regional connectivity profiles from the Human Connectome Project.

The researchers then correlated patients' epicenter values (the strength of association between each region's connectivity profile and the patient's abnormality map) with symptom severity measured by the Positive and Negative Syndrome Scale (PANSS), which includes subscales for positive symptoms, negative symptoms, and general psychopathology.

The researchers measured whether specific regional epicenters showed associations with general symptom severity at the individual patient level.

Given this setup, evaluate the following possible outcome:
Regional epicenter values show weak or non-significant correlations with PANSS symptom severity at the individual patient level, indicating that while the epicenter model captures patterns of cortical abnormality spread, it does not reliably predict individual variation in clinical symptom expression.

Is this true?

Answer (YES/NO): NO